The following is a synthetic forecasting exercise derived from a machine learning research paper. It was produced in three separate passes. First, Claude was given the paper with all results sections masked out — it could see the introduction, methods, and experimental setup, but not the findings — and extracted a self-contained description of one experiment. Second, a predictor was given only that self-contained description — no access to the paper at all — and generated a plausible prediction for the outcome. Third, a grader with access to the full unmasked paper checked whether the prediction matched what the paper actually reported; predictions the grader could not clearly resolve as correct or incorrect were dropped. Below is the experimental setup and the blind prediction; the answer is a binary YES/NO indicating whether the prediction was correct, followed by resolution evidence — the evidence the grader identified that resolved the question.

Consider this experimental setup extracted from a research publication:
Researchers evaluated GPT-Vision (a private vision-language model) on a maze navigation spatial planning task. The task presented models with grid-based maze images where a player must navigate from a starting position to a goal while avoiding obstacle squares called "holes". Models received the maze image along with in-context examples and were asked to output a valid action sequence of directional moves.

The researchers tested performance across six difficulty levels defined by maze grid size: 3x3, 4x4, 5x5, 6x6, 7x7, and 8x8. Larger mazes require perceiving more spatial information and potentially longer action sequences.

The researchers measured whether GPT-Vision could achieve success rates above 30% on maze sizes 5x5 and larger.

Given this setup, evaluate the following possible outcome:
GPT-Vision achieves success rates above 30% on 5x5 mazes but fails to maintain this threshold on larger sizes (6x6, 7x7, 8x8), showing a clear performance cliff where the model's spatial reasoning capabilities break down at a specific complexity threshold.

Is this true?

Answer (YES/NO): NO